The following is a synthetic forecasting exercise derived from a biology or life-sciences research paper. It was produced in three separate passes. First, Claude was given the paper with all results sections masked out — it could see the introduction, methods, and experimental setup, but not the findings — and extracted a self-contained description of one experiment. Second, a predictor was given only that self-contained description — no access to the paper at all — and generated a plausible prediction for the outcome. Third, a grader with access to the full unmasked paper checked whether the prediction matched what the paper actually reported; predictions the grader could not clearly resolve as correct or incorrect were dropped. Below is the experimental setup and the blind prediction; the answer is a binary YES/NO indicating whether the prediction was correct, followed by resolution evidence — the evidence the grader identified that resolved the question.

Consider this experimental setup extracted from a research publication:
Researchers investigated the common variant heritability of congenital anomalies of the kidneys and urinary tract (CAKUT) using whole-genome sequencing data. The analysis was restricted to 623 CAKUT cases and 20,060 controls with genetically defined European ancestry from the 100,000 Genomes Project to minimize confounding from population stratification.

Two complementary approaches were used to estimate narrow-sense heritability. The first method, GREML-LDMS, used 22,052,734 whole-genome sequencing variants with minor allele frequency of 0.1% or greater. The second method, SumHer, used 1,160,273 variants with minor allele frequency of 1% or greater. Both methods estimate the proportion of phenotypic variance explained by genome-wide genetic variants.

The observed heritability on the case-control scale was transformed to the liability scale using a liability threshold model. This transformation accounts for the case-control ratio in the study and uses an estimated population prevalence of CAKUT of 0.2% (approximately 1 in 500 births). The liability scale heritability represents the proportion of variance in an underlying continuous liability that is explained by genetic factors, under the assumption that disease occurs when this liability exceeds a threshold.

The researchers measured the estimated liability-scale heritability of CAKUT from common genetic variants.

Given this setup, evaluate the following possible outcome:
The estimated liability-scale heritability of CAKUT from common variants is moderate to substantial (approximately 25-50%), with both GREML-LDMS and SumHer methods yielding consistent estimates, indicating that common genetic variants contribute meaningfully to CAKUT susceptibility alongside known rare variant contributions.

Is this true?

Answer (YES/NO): NO